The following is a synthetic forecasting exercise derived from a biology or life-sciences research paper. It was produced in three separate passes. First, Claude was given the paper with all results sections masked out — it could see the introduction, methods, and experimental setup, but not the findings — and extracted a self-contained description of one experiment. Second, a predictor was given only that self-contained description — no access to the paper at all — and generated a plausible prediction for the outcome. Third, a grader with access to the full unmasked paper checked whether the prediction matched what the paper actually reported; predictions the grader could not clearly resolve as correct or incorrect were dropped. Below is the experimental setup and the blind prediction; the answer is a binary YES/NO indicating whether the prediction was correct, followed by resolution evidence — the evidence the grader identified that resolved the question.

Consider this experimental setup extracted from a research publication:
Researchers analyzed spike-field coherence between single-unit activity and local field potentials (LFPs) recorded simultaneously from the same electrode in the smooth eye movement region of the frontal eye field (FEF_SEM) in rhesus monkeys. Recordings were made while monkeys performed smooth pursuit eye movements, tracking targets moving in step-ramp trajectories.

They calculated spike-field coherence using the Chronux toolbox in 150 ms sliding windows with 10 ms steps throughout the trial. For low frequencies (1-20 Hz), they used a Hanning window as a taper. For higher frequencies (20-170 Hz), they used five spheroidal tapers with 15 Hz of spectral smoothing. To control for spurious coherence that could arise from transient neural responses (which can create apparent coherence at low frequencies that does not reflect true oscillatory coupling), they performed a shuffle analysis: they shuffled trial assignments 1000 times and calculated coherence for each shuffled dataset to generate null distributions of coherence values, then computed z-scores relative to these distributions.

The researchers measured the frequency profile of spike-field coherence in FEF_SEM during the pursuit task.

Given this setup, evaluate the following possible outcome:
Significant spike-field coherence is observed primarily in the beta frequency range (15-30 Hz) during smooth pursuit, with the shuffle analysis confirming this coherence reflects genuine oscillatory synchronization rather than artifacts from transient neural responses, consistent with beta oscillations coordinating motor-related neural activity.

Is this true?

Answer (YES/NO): NO